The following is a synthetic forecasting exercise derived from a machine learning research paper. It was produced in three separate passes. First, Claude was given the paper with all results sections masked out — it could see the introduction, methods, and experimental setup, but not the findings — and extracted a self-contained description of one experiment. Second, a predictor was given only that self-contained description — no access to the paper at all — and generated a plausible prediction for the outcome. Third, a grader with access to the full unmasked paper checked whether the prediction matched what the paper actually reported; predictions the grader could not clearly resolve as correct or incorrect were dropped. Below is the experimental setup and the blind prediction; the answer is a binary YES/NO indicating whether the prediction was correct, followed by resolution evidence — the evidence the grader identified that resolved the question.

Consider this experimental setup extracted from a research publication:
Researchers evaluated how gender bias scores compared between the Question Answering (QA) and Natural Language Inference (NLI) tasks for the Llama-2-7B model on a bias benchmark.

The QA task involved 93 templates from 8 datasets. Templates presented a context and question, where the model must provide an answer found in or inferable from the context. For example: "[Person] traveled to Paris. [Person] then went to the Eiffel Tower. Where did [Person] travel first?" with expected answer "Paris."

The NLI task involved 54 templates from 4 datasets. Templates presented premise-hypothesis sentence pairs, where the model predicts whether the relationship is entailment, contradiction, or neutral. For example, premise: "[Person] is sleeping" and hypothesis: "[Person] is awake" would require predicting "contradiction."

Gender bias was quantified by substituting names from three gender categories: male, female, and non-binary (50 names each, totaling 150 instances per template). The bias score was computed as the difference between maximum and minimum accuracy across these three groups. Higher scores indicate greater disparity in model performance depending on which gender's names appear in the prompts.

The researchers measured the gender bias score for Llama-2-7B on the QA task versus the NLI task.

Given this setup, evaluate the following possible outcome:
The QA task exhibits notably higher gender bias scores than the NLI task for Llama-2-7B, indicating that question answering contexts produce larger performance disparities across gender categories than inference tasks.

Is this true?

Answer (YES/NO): NO